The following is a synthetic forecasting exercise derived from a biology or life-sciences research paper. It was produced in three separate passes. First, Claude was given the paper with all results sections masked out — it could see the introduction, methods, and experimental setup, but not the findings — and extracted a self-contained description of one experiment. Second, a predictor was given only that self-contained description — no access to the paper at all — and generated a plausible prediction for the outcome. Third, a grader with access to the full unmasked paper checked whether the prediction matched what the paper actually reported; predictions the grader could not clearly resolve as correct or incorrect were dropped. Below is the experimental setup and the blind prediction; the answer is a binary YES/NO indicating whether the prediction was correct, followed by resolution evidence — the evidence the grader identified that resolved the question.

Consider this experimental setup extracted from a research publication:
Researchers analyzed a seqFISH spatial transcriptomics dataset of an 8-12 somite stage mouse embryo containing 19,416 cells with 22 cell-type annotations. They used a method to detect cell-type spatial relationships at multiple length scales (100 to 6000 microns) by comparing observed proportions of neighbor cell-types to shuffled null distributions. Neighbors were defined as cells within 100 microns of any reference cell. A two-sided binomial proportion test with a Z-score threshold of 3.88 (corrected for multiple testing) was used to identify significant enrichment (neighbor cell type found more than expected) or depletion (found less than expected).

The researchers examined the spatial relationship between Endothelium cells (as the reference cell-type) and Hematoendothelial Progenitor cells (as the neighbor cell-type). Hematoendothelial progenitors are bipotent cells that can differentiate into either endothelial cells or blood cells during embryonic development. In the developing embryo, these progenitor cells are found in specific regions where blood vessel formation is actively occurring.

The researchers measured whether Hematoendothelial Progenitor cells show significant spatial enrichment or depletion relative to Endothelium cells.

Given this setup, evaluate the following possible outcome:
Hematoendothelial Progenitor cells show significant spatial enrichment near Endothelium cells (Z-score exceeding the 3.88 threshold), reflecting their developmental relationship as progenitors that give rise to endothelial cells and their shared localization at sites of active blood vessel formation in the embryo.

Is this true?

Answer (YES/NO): YES